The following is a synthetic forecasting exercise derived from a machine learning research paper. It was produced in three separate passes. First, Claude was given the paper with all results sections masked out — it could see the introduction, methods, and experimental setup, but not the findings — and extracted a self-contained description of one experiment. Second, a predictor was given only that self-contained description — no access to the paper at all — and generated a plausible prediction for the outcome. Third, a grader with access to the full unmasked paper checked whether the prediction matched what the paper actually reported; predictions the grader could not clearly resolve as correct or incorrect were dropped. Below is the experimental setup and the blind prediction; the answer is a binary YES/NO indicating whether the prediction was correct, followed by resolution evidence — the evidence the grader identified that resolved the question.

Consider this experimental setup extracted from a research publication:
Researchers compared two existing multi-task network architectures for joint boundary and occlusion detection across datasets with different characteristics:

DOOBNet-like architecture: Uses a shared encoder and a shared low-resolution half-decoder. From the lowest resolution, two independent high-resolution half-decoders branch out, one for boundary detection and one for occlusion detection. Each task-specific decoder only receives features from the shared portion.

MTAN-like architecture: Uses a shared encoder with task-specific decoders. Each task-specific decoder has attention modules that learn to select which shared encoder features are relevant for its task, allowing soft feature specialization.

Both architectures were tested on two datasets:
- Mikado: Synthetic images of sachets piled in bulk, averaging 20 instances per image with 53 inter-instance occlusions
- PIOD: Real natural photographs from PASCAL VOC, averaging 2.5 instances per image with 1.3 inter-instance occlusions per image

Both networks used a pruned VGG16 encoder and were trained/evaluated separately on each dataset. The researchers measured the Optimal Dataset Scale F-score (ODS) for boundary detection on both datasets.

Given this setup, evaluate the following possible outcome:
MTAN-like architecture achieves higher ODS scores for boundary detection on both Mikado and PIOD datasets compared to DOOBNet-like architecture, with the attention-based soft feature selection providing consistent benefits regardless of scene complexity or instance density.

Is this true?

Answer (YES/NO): NO